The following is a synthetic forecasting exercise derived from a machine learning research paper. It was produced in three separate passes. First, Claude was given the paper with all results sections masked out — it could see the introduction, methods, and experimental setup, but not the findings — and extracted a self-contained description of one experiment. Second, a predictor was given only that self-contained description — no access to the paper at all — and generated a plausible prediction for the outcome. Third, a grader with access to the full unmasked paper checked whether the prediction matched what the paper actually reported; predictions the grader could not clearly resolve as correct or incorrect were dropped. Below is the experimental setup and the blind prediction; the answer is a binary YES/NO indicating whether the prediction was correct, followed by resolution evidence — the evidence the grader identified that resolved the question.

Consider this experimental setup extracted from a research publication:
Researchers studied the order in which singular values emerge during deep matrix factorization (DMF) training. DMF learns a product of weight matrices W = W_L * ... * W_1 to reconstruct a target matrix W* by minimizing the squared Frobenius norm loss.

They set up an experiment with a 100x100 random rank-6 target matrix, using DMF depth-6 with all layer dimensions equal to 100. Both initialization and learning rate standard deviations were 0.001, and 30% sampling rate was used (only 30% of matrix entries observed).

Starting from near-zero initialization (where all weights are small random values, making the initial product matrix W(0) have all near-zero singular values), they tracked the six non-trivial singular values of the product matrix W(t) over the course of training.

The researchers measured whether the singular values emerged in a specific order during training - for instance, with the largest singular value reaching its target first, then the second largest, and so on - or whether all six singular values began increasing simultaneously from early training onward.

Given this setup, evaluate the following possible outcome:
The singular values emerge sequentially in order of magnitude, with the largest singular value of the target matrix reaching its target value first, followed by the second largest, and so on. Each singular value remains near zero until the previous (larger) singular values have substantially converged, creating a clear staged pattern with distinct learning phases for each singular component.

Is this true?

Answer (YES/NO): YES